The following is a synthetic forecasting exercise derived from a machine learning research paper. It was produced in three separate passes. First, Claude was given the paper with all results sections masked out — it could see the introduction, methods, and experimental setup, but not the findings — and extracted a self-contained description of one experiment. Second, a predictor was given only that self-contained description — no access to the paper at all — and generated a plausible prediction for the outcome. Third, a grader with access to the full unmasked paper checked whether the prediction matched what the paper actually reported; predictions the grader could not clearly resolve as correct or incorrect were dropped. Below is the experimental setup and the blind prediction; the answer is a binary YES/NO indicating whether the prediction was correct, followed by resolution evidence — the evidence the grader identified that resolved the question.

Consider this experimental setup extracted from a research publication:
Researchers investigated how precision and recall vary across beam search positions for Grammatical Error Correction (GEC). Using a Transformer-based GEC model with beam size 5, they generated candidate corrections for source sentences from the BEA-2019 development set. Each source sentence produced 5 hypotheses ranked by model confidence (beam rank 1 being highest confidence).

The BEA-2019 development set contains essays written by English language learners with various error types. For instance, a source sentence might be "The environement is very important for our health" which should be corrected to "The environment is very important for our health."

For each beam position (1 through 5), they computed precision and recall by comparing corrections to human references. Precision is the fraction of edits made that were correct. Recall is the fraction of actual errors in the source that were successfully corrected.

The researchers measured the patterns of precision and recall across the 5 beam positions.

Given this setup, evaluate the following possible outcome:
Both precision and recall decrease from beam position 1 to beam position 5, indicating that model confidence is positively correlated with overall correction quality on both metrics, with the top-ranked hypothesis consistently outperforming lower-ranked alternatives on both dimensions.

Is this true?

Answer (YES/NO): NO